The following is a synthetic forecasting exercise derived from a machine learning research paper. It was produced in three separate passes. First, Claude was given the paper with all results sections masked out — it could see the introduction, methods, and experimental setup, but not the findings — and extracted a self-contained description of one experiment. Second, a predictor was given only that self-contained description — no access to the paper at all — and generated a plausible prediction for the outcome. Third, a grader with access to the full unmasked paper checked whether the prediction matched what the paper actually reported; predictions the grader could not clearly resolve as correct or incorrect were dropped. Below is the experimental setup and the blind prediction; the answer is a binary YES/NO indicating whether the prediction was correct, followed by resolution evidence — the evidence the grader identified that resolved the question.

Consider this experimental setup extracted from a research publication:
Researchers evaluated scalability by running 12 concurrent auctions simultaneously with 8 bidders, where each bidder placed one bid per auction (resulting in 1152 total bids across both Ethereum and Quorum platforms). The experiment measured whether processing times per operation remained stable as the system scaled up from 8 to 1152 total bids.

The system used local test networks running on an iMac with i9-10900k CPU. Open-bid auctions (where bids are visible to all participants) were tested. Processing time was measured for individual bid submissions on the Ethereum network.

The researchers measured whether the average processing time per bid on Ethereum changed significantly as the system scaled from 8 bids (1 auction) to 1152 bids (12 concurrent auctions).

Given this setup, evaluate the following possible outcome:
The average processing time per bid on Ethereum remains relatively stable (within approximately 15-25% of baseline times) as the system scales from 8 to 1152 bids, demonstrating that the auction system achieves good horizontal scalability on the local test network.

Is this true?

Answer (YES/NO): YES